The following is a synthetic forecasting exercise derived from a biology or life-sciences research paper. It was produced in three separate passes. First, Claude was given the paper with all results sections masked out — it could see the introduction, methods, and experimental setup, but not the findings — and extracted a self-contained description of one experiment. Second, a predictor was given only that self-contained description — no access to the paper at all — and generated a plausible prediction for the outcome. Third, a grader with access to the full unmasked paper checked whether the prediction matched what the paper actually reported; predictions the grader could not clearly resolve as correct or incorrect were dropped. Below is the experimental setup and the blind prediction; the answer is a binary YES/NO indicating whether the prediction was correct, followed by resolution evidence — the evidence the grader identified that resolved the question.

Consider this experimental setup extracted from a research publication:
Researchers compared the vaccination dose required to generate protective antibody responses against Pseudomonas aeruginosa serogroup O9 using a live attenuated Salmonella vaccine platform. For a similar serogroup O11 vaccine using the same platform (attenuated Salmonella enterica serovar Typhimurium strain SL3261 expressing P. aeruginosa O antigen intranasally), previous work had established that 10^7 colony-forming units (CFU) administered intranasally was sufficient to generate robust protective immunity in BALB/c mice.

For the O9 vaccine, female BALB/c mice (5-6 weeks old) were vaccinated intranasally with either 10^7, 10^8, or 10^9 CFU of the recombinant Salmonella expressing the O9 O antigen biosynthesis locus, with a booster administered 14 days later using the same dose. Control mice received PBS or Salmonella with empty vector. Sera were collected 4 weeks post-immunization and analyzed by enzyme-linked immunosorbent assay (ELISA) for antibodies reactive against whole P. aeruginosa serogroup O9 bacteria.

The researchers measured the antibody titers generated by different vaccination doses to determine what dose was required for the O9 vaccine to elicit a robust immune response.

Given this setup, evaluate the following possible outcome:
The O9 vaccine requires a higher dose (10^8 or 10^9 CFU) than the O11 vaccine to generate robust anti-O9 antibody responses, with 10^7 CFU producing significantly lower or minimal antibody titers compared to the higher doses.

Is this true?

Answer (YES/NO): YES